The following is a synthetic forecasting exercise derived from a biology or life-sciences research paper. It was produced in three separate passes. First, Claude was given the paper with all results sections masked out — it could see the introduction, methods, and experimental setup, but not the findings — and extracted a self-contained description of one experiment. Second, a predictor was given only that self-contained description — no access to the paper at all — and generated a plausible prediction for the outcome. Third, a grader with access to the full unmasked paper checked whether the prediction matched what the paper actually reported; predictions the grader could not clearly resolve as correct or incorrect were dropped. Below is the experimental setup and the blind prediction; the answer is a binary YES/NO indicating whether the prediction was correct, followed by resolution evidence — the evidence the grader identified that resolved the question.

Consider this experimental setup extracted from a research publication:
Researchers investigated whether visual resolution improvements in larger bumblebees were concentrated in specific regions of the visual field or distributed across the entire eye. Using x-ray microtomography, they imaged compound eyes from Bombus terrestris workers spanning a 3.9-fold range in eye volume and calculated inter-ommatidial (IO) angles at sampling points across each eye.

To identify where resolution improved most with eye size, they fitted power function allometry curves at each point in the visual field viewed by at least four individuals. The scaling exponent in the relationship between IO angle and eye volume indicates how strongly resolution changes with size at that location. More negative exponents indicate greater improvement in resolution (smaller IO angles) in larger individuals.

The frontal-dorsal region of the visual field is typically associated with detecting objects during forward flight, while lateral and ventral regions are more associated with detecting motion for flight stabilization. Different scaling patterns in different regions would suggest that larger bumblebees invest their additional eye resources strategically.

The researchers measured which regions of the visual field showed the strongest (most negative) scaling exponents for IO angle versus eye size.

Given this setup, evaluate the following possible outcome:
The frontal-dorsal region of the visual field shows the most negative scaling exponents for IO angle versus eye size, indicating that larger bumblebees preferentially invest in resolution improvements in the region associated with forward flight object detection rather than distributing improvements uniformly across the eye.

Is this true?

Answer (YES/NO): YES